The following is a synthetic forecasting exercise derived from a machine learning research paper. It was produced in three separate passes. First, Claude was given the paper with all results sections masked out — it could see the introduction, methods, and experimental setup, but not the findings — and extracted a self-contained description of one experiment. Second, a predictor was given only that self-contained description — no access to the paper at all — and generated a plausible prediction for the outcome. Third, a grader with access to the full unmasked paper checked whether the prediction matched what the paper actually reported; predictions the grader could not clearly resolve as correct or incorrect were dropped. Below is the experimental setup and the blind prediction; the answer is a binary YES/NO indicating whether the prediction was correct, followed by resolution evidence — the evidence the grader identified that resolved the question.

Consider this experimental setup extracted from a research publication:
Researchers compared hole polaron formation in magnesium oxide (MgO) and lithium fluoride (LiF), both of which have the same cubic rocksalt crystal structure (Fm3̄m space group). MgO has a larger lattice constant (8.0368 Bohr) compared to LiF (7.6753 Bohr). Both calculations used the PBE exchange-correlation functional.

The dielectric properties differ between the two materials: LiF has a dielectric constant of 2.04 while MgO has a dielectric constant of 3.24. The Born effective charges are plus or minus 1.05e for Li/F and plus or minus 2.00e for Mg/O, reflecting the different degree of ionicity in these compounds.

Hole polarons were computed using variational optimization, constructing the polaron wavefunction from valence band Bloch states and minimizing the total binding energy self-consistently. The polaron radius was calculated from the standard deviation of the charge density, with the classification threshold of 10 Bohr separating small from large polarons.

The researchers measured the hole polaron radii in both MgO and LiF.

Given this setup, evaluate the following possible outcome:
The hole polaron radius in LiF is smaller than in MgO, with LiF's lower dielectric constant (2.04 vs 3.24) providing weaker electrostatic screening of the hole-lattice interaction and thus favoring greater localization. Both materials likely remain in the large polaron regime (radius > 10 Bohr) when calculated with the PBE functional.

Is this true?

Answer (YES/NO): NO